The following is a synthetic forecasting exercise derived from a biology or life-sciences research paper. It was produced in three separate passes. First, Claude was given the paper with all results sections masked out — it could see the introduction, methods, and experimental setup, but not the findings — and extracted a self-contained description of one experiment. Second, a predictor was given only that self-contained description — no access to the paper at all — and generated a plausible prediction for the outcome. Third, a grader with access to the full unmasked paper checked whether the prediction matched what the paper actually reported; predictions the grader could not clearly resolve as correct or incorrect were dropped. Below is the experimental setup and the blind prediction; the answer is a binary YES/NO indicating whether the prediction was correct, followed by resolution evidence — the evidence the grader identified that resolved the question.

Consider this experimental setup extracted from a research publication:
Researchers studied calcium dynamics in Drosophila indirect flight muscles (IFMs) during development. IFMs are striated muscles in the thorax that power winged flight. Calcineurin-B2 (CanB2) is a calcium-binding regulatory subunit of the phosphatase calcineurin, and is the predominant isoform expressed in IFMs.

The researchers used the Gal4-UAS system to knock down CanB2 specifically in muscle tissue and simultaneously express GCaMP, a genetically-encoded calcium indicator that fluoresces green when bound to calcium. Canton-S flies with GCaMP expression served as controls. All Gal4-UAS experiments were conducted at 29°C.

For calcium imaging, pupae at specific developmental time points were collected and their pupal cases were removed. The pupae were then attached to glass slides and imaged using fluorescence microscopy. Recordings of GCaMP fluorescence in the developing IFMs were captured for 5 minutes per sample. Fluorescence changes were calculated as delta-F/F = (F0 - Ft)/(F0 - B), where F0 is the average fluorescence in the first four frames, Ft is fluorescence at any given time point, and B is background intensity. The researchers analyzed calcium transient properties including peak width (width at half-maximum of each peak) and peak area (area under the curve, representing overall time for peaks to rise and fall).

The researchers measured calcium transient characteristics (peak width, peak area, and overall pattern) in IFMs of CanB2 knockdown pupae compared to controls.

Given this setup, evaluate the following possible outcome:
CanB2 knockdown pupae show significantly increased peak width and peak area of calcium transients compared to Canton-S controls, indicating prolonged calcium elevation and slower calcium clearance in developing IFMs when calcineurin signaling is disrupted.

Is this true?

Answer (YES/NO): YES